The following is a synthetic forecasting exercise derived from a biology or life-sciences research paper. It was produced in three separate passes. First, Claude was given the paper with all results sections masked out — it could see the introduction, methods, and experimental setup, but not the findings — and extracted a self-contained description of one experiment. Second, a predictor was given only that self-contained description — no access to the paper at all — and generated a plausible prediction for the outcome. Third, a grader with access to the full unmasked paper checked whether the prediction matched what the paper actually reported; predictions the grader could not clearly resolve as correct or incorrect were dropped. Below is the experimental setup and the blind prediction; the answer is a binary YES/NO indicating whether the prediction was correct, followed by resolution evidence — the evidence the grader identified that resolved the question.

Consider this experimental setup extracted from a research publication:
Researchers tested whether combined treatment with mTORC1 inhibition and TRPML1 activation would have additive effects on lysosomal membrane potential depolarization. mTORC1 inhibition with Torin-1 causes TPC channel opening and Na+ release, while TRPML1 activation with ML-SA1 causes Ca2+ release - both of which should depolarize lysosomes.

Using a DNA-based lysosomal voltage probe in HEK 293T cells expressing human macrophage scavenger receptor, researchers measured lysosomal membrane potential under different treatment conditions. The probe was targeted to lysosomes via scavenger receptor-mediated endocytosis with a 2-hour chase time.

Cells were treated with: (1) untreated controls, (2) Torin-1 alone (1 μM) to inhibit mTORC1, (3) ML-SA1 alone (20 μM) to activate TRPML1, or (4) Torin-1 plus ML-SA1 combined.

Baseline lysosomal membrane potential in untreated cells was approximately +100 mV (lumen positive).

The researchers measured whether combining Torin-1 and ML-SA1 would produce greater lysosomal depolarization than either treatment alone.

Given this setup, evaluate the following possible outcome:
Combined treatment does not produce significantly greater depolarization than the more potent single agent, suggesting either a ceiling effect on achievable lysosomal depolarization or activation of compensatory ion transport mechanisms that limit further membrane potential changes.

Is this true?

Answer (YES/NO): NO